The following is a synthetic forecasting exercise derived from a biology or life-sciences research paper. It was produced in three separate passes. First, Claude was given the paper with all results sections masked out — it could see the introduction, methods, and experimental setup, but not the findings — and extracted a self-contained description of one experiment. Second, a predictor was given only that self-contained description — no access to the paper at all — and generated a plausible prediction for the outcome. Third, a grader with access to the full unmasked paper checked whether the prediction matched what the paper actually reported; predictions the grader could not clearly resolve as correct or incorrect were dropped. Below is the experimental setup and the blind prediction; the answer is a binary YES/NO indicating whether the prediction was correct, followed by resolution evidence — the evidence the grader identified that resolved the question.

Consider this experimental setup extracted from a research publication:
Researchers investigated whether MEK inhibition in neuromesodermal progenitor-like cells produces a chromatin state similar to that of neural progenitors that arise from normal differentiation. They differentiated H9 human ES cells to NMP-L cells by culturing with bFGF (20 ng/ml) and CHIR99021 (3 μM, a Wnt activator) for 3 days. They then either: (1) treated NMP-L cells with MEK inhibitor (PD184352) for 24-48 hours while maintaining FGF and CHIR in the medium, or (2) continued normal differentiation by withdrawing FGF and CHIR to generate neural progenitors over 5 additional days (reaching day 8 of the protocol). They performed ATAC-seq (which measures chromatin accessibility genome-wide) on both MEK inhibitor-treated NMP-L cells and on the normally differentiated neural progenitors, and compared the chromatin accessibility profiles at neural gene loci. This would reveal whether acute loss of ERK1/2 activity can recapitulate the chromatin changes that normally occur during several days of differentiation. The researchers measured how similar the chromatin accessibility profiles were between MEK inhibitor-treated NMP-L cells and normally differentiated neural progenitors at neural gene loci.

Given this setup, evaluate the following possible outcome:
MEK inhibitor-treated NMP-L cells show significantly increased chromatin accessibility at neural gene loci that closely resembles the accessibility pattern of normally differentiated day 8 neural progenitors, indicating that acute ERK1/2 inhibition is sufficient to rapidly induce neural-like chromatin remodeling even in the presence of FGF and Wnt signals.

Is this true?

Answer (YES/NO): YES